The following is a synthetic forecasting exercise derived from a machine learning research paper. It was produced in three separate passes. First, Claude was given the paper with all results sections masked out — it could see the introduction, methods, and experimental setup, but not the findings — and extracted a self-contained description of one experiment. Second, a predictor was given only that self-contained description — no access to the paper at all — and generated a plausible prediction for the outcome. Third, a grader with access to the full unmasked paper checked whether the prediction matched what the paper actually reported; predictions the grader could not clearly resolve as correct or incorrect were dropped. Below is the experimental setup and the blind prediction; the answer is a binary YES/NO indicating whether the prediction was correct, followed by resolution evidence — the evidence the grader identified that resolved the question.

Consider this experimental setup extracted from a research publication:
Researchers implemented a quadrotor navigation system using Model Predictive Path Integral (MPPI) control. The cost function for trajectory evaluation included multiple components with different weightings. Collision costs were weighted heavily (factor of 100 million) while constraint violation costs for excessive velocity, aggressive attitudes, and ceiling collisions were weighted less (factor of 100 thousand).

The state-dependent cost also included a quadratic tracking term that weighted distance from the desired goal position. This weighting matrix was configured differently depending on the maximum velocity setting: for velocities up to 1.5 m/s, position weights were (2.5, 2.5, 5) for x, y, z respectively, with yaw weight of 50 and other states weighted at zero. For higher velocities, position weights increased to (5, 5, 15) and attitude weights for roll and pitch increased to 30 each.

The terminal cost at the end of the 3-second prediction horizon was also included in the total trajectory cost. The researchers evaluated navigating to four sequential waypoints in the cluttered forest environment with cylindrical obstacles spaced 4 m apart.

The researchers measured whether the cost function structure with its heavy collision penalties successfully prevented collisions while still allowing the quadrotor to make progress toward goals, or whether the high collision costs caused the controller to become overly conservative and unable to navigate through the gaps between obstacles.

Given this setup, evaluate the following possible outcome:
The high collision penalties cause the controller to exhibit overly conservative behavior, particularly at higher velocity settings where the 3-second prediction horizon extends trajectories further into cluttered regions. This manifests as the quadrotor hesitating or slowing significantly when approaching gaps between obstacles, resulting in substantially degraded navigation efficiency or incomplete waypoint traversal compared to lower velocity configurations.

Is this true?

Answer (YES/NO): NO